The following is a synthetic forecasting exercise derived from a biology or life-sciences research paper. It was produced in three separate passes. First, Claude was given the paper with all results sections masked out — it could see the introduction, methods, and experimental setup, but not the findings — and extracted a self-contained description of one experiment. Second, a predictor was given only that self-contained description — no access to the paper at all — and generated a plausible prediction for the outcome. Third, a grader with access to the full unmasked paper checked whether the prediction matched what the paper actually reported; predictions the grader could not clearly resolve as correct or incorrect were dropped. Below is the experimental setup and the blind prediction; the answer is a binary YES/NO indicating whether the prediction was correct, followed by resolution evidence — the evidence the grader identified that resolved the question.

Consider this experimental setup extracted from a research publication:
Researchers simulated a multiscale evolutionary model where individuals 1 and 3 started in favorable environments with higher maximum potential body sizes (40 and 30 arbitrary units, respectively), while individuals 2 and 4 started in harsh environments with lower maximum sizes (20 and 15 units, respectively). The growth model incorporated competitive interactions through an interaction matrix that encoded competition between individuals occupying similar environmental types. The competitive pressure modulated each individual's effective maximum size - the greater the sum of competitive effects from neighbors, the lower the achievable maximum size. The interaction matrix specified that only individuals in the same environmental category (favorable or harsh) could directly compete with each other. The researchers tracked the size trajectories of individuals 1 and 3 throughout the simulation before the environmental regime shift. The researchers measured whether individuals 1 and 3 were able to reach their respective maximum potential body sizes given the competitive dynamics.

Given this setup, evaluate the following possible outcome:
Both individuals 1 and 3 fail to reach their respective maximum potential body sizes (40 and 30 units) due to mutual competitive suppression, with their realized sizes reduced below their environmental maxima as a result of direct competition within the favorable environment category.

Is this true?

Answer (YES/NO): YES